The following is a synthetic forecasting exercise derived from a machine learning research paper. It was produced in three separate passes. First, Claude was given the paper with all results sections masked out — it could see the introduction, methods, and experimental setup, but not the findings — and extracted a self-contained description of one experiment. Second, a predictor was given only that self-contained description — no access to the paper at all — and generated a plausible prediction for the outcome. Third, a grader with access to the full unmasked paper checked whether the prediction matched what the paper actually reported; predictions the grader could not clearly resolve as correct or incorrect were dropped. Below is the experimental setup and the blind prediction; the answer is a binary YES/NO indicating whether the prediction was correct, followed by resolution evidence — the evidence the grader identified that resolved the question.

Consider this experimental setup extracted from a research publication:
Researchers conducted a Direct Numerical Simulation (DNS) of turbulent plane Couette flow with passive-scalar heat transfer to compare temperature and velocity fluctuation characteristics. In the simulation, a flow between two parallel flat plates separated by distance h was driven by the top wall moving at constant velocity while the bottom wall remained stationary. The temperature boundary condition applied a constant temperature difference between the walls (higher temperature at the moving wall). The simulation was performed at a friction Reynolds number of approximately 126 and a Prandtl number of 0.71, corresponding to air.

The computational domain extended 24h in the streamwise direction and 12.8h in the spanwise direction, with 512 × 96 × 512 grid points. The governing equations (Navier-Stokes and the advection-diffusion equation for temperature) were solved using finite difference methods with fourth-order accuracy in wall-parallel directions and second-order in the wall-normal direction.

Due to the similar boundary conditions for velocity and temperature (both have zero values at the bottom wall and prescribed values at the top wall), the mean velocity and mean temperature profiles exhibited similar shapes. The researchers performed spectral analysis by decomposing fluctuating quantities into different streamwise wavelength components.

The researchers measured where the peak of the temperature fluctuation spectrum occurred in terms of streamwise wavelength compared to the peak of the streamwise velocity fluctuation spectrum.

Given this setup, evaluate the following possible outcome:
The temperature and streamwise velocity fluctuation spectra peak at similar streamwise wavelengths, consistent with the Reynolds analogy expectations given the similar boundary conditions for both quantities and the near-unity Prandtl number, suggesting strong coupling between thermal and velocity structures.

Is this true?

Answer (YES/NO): NO